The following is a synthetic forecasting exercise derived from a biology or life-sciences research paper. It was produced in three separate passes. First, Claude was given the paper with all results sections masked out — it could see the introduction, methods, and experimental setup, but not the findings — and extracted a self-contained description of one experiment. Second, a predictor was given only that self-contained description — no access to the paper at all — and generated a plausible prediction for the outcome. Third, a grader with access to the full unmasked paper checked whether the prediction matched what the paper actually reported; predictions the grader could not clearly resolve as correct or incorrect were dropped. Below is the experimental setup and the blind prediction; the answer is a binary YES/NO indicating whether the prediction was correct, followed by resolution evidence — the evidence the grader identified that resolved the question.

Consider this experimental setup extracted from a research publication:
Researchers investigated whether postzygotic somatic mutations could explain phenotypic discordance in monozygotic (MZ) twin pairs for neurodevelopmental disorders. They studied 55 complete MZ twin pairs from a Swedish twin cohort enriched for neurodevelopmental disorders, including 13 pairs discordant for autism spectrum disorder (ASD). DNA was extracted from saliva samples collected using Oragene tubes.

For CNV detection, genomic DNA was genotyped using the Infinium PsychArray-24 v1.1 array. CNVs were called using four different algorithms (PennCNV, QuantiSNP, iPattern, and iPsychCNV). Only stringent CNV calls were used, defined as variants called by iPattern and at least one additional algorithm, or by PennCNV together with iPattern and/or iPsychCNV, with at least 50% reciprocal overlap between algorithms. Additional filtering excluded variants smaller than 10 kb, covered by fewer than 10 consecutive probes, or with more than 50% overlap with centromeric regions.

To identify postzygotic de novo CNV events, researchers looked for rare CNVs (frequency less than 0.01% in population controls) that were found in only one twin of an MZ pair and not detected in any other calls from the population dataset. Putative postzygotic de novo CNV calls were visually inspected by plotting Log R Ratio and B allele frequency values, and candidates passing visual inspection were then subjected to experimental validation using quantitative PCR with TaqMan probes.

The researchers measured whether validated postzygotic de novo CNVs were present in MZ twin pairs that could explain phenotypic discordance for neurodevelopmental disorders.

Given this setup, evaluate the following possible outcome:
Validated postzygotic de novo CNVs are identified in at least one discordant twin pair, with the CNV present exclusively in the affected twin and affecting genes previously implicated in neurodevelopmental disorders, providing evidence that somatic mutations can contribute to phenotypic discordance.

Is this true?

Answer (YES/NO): NO